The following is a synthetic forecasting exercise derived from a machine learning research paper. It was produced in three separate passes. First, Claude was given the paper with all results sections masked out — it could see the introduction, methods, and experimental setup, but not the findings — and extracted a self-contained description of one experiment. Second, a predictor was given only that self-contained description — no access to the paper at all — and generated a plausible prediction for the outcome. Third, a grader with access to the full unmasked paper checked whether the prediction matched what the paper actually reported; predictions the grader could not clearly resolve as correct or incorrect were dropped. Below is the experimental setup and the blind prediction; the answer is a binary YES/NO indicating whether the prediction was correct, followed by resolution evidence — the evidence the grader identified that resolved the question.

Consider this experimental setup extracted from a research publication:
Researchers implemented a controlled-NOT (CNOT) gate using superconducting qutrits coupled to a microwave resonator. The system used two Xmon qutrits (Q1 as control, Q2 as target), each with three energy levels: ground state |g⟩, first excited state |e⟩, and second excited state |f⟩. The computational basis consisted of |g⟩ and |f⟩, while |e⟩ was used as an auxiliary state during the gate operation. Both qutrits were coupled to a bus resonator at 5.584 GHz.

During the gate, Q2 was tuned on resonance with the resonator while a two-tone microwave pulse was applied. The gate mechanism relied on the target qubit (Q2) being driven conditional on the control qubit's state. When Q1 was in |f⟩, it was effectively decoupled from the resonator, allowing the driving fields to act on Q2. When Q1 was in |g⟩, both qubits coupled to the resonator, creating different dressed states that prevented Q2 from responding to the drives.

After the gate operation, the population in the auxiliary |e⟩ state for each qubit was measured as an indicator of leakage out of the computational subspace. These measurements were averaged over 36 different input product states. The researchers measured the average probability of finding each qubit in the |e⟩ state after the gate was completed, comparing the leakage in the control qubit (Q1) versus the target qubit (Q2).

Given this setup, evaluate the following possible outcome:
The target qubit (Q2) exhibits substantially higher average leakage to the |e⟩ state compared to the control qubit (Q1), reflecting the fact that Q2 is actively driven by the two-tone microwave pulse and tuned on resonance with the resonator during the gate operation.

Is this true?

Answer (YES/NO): NO